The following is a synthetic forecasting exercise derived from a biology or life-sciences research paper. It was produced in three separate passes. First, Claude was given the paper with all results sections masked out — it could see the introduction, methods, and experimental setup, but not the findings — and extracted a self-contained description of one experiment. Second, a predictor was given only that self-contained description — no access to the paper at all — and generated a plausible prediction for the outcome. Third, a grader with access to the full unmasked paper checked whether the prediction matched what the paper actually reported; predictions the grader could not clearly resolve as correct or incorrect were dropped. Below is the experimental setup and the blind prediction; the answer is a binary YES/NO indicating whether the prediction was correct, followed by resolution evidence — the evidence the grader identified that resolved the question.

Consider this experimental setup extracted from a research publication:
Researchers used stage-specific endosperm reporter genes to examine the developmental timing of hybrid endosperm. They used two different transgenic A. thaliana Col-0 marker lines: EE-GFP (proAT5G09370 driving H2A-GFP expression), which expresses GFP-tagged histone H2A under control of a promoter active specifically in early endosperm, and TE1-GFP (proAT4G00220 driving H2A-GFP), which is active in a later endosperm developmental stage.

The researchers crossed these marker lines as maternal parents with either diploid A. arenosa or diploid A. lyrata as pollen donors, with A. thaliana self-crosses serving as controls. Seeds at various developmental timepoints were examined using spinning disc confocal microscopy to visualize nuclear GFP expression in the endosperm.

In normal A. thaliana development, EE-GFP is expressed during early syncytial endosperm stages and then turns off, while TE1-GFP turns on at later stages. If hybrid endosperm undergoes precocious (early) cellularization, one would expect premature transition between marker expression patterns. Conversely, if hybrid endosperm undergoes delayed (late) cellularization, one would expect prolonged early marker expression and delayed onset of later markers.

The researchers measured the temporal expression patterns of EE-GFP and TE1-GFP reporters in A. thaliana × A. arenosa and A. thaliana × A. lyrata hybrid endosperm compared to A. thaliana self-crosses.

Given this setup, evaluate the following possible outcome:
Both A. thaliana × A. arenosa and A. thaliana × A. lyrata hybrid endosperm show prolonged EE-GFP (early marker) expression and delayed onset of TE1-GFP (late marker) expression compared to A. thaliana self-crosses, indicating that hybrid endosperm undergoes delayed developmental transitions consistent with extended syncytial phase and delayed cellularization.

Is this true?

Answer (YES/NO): NO